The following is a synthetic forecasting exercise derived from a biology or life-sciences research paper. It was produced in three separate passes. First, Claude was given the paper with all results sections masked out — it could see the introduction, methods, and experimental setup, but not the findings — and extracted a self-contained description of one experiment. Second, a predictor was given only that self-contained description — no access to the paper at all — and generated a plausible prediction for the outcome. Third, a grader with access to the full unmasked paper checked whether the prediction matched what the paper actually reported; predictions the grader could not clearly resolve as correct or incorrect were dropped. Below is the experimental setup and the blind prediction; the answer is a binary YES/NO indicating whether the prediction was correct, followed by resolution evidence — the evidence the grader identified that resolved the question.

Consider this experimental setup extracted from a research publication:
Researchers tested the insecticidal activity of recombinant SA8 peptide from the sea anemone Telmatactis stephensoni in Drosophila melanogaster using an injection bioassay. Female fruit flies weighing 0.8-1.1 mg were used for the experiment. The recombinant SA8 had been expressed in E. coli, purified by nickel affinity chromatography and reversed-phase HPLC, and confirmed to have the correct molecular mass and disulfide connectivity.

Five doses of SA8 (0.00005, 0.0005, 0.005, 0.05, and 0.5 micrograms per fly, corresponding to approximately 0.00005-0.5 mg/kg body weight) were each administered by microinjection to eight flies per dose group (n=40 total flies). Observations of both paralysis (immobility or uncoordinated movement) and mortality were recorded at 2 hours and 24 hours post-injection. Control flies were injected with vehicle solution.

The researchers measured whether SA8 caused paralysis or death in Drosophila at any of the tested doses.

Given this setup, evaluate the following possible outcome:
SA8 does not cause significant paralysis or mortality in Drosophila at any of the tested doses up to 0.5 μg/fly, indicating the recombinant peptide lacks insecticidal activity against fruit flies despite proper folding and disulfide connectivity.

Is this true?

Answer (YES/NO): YES